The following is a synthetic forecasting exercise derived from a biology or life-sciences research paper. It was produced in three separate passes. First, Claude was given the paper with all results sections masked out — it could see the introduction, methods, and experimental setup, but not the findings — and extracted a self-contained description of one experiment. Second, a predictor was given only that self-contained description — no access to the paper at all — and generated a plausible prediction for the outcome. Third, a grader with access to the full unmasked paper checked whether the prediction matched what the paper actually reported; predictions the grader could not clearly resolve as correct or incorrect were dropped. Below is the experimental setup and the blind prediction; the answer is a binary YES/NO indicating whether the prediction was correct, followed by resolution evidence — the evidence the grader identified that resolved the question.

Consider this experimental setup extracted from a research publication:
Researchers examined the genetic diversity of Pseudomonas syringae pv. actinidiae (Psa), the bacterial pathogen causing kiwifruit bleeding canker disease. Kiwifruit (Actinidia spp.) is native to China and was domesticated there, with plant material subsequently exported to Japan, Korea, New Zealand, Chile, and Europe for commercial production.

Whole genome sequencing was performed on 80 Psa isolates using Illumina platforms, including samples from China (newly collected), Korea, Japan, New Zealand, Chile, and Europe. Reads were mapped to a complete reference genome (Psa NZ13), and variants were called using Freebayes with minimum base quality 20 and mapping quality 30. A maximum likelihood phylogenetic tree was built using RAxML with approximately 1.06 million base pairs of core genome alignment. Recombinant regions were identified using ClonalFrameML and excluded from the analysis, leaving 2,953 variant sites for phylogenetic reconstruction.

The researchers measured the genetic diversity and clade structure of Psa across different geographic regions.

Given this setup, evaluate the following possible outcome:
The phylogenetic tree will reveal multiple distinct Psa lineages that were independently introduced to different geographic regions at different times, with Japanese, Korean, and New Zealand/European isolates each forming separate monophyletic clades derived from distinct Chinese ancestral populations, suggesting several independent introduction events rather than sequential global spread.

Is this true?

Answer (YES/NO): NO